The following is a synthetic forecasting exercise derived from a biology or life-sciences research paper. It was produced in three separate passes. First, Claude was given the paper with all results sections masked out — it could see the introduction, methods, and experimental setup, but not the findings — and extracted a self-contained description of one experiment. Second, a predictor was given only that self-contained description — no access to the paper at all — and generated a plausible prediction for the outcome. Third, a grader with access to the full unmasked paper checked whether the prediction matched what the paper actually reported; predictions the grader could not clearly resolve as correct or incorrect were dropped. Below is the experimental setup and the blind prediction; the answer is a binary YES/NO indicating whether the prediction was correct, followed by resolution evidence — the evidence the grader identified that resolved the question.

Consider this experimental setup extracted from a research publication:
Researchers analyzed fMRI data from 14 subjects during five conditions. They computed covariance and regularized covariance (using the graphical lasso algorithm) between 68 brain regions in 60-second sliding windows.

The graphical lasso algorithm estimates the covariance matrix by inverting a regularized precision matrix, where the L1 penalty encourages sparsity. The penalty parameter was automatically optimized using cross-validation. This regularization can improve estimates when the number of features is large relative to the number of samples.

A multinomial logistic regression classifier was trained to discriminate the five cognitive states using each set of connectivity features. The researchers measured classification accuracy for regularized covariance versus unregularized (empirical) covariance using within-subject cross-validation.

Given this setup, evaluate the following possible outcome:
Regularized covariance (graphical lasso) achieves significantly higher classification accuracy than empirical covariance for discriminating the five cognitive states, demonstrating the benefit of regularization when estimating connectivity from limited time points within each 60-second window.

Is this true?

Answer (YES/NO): YES